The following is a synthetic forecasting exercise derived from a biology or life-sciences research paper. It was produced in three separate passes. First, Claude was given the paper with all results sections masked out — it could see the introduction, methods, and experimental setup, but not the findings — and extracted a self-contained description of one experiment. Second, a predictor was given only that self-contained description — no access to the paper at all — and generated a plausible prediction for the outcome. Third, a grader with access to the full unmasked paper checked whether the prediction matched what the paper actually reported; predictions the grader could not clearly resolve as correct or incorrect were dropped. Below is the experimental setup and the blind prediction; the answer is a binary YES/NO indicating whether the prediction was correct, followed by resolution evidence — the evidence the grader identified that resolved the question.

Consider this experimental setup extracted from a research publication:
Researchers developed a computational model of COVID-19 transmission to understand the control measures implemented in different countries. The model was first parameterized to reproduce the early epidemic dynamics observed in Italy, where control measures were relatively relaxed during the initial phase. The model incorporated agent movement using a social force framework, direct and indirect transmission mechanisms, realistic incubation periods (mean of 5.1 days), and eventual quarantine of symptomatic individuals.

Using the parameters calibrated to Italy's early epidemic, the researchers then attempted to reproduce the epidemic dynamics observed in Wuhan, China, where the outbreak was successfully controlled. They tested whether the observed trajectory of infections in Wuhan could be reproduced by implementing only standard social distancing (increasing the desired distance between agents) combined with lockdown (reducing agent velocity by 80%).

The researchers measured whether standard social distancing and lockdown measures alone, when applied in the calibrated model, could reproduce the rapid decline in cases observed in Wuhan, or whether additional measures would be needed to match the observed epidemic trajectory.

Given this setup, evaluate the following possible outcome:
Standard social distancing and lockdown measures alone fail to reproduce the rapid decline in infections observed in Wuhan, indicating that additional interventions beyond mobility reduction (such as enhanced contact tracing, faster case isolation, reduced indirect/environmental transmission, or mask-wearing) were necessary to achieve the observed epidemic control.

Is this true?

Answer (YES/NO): YES